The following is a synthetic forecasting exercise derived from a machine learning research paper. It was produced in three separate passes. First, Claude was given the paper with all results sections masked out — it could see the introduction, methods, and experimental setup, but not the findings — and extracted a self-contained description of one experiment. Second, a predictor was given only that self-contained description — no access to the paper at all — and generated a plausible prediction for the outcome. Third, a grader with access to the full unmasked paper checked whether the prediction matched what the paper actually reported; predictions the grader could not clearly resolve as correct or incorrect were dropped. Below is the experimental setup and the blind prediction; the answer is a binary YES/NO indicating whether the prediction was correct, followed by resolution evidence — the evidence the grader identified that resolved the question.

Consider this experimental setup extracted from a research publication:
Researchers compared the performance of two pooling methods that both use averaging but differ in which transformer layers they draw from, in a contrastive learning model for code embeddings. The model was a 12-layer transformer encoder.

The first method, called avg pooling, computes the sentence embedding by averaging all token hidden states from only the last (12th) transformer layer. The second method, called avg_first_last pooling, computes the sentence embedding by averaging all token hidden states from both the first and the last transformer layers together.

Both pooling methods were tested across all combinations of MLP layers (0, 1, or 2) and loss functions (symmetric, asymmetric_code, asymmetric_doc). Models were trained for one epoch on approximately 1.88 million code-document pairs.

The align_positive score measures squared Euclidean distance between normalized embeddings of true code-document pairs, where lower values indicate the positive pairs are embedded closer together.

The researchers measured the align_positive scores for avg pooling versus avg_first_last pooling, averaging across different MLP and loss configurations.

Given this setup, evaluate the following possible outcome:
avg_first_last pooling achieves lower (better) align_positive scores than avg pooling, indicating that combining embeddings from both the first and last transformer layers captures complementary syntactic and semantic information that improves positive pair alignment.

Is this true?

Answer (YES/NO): NO